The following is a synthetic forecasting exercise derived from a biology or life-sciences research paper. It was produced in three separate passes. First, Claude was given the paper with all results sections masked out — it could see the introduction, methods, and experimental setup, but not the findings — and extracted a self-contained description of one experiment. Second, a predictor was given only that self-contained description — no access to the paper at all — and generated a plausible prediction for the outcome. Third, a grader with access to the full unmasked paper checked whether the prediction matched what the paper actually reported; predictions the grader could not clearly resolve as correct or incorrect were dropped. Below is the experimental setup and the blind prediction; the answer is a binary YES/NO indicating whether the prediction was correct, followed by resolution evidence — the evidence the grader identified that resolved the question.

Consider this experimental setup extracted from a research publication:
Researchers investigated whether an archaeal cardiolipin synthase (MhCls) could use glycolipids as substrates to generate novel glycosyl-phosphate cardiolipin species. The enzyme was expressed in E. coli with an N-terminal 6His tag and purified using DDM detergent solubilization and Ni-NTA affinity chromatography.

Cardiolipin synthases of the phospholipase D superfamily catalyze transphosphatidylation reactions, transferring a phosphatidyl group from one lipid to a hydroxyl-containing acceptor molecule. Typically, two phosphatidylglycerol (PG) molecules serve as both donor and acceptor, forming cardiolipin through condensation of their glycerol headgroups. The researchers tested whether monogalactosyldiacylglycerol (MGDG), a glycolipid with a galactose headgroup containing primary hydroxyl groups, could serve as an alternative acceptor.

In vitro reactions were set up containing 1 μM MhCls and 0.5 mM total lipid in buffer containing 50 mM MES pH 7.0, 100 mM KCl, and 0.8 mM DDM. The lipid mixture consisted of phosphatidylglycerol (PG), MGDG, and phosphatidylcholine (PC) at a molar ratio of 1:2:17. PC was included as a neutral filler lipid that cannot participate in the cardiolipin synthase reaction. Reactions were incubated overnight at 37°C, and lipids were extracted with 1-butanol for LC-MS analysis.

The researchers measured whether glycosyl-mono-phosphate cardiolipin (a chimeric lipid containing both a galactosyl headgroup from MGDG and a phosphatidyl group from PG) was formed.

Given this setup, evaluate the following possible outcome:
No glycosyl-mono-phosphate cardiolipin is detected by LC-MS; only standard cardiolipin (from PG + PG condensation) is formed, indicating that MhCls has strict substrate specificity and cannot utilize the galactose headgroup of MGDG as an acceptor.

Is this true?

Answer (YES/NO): NO